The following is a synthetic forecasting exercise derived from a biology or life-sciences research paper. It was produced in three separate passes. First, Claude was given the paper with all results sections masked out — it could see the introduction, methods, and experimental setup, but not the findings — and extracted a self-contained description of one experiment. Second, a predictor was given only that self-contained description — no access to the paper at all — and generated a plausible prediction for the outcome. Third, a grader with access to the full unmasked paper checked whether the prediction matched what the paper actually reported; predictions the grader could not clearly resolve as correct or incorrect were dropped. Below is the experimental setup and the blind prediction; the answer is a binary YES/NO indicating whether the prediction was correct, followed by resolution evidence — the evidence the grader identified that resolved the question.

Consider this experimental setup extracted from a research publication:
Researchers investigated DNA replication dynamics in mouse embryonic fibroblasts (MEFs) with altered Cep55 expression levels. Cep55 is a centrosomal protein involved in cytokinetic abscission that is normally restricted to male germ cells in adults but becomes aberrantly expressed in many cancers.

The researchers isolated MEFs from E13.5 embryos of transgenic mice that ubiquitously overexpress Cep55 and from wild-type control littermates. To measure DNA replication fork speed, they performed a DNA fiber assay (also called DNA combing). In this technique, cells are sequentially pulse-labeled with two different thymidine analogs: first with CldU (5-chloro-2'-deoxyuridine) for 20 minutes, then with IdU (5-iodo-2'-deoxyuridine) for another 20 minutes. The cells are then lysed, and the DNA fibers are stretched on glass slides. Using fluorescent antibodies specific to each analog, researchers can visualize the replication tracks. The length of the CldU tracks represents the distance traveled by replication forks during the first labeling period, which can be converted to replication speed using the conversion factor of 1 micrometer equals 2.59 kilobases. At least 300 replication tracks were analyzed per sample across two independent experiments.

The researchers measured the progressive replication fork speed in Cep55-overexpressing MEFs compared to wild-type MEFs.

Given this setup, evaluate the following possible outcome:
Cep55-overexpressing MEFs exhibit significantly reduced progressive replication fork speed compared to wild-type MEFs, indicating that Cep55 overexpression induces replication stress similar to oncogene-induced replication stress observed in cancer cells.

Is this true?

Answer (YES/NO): NO